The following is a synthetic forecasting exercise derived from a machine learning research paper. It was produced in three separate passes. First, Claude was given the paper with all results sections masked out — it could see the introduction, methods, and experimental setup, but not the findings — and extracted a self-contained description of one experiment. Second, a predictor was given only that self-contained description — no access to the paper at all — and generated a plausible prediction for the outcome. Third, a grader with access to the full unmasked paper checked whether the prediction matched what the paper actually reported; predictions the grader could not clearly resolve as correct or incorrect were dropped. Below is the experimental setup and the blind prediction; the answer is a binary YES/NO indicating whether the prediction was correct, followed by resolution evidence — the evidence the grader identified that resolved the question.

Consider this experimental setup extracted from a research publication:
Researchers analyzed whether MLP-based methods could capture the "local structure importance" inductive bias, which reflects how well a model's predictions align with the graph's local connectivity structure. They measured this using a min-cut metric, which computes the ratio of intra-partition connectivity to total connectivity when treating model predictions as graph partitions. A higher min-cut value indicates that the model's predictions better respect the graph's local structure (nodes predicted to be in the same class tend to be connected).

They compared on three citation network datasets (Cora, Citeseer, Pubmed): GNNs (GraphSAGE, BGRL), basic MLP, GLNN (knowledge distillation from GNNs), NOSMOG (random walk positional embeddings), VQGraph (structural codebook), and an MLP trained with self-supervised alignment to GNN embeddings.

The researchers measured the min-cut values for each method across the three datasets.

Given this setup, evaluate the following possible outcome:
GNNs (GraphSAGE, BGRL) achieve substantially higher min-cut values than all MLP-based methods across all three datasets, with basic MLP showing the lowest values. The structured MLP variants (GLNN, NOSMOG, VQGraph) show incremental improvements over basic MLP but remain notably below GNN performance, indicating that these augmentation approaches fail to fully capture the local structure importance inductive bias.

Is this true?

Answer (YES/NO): NO